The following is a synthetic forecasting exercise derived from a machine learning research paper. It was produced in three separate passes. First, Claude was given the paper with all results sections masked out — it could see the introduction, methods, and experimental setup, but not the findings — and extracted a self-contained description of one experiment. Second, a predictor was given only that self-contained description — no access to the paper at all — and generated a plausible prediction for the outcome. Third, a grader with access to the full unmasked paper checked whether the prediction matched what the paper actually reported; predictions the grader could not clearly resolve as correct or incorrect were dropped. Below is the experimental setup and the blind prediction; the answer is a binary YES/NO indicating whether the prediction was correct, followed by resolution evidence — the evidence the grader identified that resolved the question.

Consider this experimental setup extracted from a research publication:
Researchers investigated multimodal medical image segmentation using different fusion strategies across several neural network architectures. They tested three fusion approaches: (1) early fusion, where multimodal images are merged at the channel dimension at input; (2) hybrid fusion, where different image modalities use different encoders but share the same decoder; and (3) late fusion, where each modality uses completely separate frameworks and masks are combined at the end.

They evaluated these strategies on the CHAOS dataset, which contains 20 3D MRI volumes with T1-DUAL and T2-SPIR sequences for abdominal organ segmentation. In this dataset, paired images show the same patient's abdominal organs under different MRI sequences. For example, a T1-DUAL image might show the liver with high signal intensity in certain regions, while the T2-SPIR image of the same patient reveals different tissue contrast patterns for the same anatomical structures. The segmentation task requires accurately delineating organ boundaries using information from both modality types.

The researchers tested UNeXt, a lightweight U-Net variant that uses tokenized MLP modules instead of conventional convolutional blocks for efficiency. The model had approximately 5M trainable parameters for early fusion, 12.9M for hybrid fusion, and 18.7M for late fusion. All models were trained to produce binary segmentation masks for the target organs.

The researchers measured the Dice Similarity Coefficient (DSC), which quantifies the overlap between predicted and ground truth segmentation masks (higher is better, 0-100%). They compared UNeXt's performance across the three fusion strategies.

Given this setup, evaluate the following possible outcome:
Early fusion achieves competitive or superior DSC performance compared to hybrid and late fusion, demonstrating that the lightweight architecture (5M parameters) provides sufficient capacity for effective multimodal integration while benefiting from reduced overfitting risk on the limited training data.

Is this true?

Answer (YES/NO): NO